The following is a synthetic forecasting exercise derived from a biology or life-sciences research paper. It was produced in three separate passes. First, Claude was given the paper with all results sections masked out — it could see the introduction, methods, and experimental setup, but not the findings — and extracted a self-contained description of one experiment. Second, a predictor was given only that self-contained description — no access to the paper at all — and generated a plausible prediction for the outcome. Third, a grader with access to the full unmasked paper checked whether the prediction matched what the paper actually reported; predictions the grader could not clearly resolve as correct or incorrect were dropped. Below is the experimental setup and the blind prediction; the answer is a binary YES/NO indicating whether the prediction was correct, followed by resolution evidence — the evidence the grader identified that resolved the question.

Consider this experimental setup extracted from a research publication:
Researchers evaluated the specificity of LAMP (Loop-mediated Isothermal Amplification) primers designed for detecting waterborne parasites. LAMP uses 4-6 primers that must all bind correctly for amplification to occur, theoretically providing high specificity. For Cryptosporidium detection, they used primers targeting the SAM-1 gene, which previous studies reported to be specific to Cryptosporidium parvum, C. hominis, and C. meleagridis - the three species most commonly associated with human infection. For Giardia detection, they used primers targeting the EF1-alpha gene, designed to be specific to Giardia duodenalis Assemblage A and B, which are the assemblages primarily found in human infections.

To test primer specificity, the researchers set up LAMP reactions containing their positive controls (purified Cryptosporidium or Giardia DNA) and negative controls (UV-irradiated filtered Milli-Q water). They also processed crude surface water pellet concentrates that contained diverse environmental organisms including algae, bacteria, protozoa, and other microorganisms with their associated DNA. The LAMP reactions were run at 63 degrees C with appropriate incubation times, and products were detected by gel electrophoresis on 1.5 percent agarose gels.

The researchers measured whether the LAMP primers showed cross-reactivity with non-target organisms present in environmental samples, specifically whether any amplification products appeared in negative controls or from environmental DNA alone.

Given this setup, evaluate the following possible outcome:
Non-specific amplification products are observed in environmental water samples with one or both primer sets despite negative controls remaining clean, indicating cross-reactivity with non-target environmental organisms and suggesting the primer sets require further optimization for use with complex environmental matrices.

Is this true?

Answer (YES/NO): NO